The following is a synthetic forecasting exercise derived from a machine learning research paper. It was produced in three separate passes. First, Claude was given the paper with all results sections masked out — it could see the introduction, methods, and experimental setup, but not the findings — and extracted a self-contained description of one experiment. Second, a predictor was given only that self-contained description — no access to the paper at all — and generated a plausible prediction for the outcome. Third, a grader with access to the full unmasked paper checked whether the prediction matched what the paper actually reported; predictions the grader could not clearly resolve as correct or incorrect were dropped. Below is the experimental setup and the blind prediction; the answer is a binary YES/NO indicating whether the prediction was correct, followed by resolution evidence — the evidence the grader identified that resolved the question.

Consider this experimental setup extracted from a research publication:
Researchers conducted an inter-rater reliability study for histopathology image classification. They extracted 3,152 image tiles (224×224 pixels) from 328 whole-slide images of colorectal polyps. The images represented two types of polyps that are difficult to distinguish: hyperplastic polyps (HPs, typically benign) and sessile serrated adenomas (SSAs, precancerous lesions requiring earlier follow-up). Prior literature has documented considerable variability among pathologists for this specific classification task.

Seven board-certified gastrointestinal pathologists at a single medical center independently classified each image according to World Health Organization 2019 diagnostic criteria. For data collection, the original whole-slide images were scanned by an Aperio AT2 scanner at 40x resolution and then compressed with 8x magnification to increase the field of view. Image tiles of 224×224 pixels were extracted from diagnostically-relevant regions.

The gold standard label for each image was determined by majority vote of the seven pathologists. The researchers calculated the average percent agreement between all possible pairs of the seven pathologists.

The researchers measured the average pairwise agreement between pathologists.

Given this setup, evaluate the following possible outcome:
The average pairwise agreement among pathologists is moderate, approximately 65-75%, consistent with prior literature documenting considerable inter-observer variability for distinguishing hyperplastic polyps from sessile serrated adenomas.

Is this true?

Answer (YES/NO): YES